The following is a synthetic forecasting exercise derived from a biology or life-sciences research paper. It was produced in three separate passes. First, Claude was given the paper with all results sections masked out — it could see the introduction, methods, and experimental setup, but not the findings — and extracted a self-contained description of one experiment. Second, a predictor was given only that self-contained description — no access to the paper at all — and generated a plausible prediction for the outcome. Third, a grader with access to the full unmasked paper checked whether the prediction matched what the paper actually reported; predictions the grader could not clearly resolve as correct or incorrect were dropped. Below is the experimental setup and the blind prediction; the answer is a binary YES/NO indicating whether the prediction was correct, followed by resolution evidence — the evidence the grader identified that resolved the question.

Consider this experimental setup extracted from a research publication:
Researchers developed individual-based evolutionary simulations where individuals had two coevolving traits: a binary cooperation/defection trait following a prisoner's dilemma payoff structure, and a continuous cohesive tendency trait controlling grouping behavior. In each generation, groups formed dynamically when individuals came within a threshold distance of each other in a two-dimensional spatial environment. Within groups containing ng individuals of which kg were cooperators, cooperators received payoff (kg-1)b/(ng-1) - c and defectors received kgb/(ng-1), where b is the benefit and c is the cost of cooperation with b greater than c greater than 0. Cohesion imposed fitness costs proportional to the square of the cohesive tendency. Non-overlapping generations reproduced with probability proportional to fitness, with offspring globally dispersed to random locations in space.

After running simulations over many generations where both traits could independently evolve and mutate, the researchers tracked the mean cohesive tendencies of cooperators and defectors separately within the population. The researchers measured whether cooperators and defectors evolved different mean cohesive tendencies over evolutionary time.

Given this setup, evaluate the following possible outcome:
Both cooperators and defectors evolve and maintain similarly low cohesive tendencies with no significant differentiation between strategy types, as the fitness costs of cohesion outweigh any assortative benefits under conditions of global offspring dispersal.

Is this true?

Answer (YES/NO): NO